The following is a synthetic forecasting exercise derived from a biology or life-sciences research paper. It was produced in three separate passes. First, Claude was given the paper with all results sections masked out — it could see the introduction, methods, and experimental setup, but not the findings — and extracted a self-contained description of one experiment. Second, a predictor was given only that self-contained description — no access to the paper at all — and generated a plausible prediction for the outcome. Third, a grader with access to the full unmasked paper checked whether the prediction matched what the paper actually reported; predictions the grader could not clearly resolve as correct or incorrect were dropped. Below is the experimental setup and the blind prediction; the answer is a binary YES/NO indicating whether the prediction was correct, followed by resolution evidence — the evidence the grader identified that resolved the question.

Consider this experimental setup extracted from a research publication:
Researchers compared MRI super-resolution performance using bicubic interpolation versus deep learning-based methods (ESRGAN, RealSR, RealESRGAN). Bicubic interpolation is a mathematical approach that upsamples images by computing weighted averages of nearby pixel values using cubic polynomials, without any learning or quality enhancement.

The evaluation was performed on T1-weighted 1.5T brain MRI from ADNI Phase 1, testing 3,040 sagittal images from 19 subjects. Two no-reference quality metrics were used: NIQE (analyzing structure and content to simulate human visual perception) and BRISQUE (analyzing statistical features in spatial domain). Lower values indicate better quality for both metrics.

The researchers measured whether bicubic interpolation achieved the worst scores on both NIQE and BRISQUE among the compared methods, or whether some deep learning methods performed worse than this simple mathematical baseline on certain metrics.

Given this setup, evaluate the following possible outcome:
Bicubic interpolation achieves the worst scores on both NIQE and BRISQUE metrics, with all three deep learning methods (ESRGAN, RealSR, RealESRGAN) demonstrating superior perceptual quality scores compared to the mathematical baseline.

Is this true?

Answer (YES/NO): NO